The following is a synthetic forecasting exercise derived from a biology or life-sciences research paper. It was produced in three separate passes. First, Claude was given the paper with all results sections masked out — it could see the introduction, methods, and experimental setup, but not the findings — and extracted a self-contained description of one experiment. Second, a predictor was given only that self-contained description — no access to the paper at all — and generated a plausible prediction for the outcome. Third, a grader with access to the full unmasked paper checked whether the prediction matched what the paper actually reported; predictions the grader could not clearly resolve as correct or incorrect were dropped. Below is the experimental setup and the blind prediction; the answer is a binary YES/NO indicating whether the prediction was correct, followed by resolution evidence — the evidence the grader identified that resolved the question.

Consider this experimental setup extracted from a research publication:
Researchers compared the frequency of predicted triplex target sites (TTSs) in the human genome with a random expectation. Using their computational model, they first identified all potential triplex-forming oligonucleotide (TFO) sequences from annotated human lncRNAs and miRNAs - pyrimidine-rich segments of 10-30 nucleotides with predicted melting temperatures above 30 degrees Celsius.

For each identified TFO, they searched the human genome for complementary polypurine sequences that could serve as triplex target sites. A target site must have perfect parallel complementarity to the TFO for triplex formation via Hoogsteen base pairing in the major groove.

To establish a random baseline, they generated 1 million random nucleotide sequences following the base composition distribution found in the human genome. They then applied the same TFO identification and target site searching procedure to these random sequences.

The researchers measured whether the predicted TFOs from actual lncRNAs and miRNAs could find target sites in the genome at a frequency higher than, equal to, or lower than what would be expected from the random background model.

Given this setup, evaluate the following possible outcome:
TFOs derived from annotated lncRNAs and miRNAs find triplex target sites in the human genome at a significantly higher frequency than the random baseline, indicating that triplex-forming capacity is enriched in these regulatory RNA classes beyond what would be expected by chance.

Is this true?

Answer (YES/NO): YES